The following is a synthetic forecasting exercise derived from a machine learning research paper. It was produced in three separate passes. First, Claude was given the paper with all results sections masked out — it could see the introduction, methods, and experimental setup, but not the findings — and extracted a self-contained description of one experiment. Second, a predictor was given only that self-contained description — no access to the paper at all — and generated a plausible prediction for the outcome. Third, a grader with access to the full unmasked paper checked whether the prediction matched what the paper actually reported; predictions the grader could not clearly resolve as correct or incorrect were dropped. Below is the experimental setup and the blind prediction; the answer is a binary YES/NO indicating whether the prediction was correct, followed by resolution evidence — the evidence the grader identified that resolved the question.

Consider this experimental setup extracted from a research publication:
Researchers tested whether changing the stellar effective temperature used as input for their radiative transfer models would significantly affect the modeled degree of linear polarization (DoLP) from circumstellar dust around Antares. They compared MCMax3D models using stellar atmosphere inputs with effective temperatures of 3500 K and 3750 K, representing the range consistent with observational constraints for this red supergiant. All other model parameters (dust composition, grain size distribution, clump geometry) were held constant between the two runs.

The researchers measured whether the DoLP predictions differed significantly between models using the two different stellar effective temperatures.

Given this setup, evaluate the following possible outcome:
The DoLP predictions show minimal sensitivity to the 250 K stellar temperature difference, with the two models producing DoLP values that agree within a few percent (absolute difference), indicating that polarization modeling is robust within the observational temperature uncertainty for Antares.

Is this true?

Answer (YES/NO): YES